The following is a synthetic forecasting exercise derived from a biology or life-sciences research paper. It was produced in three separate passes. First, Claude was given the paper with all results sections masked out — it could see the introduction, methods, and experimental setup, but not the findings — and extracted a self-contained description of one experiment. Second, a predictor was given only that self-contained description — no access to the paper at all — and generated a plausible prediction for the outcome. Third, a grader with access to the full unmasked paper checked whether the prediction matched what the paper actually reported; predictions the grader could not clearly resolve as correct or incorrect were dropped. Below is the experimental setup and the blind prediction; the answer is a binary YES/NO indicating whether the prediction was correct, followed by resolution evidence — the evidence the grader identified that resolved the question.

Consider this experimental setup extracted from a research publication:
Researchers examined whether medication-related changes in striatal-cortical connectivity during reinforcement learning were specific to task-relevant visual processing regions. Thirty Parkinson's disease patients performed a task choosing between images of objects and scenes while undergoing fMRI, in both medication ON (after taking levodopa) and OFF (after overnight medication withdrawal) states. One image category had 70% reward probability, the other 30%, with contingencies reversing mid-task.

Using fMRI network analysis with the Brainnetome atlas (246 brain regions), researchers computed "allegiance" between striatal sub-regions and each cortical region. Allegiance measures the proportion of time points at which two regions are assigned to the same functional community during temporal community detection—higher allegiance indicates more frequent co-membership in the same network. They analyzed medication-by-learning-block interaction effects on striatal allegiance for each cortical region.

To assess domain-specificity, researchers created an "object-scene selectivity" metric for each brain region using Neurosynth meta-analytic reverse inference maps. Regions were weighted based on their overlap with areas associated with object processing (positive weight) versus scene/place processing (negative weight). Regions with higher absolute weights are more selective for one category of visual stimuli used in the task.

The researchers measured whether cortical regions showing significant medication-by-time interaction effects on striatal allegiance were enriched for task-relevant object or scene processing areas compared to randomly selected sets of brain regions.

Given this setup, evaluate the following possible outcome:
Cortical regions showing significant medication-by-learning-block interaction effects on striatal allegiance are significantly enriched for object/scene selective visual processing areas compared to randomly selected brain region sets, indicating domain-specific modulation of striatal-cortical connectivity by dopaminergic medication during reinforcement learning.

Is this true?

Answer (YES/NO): YES